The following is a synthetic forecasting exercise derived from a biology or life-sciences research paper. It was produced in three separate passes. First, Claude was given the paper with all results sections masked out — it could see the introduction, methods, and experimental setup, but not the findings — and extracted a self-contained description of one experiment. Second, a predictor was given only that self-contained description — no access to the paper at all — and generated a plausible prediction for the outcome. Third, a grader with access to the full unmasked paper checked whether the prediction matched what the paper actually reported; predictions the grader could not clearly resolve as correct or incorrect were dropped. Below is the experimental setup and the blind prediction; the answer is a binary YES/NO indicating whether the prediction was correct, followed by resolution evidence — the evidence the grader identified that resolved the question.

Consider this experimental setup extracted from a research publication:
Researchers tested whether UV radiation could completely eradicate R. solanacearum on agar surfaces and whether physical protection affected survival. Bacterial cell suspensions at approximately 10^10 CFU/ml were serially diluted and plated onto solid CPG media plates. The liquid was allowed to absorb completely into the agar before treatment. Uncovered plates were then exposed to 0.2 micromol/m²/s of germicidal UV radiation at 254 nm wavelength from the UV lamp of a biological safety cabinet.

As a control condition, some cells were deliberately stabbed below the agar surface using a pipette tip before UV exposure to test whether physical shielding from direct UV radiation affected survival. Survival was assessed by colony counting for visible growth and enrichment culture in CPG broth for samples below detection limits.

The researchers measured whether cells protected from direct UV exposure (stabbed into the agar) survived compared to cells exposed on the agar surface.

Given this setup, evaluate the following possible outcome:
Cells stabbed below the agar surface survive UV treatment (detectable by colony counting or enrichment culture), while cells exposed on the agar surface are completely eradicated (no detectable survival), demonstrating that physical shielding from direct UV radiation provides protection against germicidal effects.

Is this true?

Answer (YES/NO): YES